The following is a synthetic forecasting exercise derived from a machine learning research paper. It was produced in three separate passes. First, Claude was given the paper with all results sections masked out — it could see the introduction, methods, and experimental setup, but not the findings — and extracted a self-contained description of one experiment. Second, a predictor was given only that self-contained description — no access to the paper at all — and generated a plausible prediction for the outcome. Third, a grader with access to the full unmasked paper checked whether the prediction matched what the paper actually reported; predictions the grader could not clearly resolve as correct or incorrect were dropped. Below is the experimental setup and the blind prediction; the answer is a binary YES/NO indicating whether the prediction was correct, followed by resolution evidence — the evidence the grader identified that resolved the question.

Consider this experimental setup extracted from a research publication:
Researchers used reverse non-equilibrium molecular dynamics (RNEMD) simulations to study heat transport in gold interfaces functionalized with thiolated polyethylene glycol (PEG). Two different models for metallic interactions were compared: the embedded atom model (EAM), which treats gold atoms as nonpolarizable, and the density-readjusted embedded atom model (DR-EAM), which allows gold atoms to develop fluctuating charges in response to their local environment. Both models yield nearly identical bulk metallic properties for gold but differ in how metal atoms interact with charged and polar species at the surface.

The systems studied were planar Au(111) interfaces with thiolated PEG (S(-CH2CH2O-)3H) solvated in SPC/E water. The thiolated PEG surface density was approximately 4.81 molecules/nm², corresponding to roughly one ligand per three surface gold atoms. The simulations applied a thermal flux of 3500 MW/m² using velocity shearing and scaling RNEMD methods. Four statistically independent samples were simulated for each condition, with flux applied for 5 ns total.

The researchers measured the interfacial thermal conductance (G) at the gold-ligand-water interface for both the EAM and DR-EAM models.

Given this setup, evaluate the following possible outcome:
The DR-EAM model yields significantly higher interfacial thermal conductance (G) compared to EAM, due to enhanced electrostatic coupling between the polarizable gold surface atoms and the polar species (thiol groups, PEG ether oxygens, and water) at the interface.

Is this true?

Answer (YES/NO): NO